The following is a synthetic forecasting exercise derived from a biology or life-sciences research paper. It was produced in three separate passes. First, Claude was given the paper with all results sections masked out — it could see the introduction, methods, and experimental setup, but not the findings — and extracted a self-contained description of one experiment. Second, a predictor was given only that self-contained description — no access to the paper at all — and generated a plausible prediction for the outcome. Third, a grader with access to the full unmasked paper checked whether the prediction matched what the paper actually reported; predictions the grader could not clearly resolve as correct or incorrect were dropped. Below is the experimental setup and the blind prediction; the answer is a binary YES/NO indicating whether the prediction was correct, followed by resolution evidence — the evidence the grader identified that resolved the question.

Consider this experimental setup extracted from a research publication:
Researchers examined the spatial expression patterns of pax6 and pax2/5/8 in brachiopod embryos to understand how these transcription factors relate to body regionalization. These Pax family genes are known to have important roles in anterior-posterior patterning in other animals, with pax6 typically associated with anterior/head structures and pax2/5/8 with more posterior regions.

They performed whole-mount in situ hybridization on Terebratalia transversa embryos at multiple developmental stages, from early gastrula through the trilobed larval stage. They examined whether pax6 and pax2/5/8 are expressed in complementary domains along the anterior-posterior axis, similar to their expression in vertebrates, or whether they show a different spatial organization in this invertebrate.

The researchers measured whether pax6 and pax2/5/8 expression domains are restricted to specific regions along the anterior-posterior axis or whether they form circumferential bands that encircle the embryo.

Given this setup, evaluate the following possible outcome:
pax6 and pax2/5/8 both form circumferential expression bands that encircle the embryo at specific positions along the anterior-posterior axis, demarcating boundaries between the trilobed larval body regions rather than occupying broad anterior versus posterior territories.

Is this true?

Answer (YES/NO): NO